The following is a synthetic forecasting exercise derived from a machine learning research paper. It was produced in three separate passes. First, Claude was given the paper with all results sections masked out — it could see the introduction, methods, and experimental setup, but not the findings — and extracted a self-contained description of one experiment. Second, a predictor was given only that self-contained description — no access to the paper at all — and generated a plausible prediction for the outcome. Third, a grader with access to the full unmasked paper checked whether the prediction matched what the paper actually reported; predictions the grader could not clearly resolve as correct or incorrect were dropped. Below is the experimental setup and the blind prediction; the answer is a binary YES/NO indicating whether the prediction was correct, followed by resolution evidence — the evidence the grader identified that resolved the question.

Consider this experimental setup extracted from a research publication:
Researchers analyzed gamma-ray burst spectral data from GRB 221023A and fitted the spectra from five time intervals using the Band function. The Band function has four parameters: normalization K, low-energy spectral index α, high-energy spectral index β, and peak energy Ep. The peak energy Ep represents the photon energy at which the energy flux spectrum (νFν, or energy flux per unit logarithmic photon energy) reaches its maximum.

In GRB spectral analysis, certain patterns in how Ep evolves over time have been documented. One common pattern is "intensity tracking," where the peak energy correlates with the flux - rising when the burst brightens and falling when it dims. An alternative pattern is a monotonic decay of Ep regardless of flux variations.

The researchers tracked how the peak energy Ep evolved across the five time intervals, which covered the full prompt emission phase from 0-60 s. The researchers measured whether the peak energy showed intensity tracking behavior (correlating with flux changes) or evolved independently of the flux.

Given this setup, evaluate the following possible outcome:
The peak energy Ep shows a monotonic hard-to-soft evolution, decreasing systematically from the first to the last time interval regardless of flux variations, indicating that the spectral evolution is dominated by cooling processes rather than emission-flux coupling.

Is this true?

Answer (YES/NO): NO